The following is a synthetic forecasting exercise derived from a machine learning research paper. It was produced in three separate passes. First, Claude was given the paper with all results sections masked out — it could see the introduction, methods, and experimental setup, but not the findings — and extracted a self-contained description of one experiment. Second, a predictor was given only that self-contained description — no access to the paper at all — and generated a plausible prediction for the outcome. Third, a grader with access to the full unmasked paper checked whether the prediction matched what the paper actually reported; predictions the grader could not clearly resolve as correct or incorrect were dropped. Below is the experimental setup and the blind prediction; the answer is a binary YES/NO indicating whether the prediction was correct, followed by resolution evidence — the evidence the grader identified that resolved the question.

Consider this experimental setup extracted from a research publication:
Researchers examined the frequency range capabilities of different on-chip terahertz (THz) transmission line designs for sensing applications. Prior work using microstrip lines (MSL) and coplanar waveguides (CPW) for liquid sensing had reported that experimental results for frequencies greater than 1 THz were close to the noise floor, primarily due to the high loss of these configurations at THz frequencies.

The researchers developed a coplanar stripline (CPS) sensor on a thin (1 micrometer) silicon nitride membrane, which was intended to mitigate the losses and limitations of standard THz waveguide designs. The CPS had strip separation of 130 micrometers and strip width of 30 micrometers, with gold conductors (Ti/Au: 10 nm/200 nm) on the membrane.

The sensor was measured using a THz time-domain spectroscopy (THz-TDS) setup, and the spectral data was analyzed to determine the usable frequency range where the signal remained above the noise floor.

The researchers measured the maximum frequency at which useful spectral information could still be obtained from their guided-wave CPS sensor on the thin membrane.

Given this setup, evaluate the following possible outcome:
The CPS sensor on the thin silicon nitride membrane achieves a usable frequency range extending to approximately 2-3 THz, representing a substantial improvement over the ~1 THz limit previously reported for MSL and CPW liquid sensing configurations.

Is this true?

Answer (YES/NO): YES